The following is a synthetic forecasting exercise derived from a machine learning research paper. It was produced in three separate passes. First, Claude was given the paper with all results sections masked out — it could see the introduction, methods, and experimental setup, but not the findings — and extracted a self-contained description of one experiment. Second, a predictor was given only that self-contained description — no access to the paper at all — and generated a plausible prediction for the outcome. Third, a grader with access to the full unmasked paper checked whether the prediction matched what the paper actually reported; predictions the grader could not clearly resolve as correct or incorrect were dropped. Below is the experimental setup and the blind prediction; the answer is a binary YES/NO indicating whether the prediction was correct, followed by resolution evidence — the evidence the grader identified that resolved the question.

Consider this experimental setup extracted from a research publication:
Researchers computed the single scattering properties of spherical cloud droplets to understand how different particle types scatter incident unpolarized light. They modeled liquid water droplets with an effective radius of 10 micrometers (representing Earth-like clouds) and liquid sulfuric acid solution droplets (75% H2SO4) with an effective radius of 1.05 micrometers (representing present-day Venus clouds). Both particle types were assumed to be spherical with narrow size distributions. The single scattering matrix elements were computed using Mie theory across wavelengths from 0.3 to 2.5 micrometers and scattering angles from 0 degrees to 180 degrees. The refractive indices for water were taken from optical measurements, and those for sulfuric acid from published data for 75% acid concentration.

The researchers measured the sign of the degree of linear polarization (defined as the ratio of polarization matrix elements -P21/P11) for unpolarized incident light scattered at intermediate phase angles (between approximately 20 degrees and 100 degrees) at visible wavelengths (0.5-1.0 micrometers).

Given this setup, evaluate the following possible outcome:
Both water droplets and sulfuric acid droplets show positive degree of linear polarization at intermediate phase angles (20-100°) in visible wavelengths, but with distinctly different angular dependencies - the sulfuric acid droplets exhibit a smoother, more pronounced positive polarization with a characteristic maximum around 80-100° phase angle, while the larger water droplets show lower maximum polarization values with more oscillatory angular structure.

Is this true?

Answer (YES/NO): NO